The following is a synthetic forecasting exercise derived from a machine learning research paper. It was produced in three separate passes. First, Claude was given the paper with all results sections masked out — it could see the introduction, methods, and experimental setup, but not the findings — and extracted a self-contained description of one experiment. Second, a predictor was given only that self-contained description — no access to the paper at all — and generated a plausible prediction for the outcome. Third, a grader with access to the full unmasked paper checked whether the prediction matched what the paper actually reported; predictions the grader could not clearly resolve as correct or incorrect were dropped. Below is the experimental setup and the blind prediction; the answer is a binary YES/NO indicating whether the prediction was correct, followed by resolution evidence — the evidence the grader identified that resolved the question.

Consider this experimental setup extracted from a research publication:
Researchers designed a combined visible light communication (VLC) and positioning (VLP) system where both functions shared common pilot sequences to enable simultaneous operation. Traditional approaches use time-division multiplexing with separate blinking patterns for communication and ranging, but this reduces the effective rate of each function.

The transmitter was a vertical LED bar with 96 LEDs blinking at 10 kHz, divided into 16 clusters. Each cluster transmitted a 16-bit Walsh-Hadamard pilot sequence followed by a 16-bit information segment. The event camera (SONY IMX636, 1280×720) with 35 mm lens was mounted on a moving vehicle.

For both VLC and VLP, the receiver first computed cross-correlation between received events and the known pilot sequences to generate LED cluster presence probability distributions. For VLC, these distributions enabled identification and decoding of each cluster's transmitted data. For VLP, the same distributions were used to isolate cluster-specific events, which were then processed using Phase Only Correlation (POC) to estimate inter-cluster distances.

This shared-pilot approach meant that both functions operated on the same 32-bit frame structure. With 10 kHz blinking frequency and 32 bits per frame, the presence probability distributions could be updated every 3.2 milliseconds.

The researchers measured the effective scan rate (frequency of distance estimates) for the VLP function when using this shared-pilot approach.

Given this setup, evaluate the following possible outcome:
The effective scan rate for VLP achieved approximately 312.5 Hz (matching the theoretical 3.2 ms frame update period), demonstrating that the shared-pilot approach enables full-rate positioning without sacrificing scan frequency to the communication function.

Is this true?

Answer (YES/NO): NO